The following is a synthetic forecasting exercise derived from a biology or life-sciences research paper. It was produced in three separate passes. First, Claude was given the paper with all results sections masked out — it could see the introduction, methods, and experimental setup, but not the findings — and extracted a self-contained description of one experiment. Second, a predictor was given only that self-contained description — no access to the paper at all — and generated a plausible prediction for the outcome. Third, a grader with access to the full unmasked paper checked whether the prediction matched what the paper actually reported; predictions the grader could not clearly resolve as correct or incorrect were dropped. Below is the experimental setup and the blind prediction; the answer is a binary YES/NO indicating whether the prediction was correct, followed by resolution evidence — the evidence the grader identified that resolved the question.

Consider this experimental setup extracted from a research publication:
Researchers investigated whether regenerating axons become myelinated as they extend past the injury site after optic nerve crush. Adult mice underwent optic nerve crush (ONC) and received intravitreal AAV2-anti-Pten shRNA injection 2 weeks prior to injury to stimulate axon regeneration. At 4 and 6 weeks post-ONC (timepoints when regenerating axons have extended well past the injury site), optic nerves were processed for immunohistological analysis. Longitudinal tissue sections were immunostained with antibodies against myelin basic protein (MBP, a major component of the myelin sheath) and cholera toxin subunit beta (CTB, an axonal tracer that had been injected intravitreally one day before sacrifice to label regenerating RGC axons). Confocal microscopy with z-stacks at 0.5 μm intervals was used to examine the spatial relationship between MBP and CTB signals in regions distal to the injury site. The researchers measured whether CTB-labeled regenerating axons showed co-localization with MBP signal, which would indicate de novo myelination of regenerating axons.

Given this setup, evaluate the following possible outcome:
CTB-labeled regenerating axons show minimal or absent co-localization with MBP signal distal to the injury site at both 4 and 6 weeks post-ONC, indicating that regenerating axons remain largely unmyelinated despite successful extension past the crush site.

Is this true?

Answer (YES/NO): NO